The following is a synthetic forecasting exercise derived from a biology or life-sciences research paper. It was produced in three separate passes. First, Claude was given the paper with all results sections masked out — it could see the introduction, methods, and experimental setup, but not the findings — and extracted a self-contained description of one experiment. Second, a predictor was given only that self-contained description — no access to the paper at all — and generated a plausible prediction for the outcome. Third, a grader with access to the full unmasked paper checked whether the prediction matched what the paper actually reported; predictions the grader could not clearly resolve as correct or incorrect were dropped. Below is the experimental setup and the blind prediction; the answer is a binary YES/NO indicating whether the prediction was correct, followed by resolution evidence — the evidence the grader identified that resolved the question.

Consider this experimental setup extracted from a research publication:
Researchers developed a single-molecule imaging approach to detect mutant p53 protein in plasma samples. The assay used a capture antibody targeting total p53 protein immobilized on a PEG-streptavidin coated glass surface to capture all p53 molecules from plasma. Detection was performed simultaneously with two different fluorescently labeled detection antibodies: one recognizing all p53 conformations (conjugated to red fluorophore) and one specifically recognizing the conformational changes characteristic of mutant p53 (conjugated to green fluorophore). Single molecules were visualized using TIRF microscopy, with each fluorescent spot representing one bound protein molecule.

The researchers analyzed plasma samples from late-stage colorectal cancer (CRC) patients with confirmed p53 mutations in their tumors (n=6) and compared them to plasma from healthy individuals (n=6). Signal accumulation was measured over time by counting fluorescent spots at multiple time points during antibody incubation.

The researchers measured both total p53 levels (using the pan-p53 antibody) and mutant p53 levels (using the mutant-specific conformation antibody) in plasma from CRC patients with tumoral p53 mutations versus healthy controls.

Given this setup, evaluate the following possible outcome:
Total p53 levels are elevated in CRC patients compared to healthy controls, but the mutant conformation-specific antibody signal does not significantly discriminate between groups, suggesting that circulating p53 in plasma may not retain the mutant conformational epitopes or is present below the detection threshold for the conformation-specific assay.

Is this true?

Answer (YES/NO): NO